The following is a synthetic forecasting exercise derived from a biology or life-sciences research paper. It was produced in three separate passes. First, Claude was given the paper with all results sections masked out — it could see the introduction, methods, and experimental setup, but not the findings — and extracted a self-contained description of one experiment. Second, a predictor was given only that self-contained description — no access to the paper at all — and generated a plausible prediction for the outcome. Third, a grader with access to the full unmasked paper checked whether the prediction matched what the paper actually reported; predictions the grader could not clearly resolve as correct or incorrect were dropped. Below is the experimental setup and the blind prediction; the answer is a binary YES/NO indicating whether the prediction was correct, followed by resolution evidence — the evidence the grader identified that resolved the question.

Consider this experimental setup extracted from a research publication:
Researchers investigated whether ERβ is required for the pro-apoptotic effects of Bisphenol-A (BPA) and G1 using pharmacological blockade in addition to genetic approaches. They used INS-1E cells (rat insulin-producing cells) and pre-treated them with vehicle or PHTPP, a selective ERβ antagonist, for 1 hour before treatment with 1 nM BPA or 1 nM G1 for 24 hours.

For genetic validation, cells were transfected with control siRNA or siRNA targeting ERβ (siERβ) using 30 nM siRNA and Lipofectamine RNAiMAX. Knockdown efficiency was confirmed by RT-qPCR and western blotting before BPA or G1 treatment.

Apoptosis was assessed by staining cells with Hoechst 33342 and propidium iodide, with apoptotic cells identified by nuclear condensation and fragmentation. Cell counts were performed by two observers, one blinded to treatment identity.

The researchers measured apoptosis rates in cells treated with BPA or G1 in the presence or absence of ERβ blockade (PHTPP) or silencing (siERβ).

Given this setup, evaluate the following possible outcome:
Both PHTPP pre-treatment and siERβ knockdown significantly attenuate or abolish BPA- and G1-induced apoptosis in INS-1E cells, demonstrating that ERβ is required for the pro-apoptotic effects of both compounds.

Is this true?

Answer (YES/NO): YES